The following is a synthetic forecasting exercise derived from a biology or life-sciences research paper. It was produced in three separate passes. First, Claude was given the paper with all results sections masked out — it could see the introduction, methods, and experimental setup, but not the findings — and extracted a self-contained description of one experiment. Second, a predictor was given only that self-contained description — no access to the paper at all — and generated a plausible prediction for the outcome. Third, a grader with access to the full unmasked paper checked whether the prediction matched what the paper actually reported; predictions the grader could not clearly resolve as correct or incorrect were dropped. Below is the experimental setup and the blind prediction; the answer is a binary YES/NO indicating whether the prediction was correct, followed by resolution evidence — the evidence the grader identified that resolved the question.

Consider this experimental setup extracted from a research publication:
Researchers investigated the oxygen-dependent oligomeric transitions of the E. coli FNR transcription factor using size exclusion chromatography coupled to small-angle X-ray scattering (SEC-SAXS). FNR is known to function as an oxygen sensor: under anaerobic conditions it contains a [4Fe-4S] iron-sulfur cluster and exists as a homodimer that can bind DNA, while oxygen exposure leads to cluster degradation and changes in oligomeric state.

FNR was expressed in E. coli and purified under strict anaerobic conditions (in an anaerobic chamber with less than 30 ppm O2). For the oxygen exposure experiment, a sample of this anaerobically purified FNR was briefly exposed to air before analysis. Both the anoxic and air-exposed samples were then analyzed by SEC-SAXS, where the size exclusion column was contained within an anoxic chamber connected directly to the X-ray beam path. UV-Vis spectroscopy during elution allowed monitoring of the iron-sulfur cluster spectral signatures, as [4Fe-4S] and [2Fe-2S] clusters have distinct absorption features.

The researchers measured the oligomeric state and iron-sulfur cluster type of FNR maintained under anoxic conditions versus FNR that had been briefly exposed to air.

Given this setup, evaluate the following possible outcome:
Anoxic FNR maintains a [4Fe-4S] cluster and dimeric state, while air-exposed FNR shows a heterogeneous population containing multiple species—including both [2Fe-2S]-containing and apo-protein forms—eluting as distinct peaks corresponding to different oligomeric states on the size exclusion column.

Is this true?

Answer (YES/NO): NO